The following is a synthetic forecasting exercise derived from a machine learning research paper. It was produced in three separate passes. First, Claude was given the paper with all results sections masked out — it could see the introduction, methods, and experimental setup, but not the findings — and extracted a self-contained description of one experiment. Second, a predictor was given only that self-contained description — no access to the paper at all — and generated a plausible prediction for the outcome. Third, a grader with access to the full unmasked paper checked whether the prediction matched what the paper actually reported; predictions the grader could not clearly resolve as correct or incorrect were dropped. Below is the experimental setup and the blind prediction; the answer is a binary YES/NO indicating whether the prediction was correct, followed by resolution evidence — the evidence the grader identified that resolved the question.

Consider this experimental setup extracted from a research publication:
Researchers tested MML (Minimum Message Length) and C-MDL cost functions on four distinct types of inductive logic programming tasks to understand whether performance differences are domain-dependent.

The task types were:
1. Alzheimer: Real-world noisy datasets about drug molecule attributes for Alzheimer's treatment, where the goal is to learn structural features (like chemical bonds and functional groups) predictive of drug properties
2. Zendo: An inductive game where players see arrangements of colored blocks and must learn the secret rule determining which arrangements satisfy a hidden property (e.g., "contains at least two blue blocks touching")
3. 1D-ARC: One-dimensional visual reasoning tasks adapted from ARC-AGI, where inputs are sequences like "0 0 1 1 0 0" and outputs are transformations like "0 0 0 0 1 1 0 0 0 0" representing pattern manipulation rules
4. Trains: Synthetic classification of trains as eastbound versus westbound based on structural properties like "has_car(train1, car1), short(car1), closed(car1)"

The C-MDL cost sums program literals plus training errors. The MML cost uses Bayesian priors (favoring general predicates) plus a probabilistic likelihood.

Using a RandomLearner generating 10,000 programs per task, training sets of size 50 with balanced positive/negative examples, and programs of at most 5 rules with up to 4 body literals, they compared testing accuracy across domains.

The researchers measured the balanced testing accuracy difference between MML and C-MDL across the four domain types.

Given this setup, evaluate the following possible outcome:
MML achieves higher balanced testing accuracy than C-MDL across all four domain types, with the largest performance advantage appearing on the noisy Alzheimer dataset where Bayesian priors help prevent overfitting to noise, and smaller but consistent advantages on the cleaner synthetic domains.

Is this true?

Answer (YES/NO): NO